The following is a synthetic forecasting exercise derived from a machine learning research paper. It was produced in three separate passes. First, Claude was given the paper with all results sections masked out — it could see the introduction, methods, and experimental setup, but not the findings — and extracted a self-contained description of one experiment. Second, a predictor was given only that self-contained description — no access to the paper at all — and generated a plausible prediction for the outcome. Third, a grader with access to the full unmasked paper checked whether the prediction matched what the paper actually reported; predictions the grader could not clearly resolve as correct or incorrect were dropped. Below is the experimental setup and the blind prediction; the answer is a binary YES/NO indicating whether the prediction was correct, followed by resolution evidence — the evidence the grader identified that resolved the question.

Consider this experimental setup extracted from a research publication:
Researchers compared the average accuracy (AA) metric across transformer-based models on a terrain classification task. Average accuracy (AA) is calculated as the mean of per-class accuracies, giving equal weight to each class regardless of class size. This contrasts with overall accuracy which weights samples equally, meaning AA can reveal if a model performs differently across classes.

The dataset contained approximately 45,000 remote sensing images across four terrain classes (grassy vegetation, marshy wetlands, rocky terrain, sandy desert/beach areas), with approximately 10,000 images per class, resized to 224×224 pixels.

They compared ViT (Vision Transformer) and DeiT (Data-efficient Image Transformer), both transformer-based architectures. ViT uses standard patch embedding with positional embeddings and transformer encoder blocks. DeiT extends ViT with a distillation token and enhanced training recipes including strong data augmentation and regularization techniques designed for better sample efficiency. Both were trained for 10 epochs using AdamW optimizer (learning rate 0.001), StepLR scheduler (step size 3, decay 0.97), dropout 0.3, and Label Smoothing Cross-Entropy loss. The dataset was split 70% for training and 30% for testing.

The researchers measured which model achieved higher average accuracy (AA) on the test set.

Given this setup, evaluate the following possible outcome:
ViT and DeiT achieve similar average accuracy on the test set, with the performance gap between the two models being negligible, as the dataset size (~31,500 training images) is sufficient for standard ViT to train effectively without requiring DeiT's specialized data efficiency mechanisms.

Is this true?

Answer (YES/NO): NO